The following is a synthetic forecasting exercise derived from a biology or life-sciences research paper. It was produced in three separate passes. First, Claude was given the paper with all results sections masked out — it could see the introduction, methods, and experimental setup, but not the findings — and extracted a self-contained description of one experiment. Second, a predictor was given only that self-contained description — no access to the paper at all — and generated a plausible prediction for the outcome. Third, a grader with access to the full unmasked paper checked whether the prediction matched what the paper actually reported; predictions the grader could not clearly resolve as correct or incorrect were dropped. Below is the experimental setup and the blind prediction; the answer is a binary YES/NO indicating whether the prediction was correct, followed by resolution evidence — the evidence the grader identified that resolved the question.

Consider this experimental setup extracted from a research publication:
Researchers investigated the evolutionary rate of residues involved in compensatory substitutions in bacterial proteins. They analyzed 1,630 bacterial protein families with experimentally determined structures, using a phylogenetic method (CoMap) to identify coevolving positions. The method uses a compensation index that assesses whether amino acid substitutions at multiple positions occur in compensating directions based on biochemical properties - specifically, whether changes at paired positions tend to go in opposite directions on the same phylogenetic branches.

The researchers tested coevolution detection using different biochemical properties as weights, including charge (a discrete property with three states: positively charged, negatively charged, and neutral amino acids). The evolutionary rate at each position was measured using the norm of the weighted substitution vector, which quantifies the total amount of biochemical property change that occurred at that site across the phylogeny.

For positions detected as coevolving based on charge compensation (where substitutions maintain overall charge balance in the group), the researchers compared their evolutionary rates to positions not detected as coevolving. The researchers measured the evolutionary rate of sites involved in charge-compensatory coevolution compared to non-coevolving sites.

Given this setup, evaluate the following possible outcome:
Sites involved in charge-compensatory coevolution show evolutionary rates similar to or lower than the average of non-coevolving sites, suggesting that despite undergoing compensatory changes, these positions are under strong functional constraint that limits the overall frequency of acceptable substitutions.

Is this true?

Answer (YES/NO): NO